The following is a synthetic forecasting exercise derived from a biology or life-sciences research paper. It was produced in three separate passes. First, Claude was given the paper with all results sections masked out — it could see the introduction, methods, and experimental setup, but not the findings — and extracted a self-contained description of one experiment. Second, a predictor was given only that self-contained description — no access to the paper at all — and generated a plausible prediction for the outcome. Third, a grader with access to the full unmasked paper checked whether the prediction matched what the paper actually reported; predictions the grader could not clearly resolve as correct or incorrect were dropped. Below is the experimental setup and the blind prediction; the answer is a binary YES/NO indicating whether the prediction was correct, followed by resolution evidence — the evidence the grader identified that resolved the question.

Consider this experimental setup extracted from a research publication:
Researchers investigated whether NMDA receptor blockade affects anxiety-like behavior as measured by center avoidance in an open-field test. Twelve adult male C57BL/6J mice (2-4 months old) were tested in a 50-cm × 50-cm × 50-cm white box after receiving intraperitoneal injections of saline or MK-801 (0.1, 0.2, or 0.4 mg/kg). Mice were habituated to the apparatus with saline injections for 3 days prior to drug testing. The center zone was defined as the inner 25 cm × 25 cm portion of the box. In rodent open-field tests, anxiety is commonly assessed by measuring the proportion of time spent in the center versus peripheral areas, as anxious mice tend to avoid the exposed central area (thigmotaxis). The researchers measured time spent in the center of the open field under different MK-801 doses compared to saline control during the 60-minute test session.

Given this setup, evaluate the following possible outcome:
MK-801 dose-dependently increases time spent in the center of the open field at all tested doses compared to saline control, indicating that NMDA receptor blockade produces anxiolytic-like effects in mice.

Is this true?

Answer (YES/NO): NO